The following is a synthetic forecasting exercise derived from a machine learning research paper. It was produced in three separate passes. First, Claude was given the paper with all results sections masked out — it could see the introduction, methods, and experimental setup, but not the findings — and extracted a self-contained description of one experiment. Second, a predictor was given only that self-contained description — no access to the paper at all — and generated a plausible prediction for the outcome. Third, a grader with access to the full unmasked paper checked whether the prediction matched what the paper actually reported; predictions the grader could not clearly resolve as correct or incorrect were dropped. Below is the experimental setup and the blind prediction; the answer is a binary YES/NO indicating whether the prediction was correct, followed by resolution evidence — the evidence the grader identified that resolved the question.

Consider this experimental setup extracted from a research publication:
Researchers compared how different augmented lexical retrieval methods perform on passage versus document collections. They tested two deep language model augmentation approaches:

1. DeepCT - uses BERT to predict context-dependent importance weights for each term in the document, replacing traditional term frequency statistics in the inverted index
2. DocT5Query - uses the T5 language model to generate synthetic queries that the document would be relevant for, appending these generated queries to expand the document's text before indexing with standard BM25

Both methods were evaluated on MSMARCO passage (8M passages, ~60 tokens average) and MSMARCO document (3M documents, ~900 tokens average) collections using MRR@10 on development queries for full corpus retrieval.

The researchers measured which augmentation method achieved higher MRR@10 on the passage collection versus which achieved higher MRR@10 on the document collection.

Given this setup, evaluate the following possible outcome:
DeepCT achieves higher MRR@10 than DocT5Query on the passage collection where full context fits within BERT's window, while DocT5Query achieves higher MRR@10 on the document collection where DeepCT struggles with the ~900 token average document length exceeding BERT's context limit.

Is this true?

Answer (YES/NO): NO